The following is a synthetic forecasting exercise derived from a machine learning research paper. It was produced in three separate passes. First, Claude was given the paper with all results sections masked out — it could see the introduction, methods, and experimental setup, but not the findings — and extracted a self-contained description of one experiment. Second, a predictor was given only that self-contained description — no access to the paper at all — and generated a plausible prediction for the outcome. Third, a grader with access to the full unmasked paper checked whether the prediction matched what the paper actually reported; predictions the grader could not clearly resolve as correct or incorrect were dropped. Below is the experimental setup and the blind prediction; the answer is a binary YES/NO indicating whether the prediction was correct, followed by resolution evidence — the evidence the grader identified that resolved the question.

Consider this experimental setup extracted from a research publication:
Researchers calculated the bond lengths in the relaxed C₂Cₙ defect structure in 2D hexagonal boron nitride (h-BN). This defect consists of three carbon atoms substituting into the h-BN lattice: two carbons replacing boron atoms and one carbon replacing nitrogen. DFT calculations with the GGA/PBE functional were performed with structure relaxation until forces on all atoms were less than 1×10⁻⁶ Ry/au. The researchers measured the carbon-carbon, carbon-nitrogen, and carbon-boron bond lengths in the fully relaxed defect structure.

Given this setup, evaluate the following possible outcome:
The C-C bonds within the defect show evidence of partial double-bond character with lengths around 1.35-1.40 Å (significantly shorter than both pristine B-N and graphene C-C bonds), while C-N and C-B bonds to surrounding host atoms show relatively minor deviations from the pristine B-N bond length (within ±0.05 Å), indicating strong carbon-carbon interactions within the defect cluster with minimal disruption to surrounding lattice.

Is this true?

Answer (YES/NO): NO